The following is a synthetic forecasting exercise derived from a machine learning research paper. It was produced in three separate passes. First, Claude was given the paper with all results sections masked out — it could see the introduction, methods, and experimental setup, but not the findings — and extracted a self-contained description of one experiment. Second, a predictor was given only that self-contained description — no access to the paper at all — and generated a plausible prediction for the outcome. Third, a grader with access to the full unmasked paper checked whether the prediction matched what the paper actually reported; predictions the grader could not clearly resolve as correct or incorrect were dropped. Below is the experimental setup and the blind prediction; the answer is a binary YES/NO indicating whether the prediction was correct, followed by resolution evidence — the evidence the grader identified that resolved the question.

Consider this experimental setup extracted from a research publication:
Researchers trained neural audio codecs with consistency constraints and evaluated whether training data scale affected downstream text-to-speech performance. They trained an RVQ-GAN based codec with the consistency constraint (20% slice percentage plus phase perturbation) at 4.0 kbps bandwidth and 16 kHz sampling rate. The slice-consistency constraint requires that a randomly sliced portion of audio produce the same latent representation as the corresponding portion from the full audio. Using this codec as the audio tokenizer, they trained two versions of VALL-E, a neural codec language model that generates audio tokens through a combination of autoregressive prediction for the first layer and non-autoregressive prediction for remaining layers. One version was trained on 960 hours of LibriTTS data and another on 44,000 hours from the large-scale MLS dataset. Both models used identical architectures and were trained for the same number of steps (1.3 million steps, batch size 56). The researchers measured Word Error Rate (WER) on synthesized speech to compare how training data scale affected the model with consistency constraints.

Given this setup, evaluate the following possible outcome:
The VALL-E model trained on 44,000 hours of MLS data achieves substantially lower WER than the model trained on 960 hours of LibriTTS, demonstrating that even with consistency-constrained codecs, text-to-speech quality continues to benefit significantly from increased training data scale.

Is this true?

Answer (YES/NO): YES